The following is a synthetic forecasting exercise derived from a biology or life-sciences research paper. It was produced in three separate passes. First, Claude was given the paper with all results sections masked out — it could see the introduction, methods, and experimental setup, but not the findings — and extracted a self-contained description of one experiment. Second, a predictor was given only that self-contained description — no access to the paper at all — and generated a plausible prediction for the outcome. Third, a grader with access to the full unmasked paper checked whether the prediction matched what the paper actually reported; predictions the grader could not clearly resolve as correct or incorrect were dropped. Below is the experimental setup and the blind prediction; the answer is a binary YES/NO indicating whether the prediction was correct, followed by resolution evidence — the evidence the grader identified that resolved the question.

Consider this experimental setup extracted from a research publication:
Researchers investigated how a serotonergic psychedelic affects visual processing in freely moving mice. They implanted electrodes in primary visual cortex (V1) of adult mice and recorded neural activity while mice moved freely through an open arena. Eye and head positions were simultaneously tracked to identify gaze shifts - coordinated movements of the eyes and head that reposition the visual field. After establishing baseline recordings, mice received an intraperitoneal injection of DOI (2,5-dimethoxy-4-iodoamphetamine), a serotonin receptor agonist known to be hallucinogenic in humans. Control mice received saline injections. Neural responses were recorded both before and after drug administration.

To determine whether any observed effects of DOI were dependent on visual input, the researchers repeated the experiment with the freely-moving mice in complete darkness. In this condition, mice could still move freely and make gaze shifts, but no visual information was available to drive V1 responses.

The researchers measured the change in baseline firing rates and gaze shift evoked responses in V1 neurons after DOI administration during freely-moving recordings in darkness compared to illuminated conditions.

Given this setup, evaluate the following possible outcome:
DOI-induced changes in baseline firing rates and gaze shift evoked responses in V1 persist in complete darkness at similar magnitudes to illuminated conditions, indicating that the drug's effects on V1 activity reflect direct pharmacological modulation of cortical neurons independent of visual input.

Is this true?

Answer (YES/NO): NO